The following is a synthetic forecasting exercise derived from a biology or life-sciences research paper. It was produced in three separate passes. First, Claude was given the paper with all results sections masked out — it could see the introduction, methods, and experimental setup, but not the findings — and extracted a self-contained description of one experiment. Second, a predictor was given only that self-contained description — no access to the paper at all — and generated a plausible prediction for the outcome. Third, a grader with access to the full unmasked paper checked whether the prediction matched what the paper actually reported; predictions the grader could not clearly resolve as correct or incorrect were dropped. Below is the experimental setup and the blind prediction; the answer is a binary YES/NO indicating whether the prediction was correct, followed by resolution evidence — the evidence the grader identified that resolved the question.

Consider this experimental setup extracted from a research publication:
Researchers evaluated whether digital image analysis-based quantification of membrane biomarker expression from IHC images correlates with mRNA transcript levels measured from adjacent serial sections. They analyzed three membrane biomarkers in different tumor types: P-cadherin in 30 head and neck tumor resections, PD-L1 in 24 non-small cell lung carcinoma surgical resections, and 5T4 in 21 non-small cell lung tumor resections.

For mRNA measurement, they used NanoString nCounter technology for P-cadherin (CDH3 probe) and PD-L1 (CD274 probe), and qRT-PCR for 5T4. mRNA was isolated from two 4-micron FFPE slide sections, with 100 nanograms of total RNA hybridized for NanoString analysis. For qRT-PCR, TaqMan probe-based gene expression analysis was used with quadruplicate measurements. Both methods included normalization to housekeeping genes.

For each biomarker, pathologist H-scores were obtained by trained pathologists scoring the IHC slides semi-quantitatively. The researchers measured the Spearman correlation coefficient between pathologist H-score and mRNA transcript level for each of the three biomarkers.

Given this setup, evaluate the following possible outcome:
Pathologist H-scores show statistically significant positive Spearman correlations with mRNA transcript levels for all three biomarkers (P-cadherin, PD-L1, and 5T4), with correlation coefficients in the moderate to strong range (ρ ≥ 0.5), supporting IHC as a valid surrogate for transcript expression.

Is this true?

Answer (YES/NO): YES